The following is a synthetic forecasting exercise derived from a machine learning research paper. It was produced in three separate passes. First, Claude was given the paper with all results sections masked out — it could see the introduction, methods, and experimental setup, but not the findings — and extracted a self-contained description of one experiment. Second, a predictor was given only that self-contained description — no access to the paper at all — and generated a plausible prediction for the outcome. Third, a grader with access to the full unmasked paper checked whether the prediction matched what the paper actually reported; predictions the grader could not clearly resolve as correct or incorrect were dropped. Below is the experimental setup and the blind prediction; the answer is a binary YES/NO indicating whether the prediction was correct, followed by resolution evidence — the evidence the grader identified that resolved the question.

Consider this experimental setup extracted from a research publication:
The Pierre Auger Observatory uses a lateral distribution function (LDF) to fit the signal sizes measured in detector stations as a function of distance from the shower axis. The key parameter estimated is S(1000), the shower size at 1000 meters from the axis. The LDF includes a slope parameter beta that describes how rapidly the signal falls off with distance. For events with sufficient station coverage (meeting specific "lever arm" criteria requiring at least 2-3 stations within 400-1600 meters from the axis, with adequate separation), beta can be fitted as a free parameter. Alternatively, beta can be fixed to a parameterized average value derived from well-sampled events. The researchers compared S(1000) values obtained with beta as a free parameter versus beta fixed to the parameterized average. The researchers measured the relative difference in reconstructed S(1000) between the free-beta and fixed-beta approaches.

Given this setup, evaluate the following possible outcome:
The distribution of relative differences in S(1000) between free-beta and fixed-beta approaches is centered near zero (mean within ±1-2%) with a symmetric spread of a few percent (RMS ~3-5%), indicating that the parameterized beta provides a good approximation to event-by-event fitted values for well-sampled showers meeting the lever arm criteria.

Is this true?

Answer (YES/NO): NO